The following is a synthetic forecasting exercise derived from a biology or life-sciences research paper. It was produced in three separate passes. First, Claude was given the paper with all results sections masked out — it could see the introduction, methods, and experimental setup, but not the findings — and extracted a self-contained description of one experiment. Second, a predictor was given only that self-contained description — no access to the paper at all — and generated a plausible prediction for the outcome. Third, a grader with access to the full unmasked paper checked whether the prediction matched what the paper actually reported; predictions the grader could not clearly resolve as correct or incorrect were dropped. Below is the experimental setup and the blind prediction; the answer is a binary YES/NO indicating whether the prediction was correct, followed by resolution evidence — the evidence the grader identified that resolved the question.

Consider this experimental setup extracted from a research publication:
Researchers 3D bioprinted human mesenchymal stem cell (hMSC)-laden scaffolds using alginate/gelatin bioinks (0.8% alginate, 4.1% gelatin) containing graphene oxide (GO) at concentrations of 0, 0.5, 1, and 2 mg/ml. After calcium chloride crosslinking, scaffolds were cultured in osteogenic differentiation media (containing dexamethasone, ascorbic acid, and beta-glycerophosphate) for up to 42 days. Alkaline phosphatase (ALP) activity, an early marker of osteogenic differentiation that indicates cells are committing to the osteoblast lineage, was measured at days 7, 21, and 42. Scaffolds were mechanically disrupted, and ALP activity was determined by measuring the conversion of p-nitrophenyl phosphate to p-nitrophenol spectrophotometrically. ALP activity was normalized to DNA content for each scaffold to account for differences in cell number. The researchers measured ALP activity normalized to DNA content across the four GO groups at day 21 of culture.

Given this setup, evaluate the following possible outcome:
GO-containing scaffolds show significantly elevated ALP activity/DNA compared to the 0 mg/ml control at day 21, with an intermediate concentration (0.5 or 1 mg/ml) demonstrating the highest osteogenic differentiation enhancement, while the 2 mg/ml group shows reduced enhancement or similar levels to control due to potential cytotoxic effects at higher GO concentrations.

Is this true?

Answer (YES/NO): NO